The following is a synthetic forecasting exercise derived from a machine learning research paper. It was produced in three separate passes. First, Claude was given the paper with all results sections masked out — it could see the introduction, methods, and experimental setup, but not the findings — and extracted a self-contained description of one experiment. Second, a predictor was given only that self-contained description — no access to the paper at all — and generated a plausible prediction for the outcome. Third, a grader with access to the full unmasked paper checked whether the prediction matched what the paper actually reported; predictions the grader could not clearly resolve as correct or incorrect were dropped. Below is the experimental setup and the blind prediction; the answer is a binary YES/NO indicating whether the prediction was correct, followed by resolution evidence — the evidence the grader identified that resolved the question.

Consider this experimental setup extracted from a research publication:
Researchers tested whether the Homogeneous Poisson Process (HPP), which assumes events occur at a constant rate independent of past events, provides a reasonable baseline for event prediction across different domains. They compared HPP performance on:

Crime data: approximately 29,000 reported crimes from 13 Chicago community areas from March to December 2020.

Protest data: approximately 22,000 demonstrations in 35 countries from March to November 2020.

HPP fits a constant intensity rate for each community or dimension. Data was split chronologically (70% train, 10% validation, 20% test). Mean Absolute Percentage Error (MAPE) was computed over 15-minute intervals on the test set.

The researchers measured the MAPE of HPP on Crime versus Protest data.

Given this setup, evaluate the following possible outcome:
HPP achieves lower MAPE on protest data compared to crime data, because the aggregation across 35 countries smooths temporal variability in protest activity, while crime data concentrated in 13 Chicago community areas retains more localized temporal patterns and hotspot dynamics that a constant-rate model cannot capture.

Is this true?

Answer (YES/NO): NO